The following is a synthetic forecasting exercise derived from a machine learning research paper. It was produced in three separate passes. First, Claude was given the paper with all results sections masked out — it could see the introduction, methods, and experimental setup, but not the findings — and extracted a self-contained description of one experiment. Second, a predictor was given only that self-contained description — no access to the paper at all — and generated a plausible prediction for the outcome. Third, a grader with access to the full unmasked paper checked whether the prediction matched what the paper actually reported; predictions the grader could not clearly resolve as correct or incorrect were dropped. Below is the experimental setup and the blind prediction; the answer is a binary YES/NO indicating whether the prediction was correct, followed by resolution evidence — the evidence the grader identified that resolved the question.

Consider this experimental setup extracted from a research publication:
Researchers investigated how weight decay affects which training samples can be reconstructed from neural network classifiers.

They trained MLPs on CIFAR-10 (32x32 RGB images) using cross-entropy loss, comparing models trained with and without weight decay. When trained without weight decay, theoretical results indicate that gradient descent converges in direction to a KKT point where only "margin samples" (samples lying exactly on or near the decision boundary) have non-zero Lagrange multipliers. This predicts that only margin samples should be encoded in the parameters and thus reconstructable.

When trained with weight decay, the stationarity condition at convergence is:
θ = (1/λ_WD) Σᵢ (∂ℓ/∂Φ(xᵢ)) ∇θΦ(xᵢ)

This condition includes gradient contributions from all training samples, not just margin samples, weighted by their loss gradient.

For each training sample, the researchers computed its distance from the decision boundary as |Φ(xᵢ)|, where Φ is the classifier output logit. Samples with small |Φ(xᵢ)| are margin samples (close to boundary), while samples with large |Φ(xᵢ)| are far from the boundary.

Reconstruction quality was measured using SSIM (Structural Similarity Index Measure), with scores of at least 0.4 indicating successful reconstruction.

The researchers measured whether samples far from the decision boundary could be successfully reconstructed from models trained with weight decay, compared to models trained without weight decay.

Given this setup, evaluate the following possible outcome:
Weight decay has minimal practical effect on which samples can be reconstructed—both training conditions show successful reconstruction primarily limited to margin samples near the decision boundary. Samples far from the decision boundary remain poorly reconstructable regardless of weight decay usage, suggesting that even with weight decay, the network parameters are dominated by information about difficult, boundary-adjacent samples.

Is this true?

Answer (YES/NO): NO